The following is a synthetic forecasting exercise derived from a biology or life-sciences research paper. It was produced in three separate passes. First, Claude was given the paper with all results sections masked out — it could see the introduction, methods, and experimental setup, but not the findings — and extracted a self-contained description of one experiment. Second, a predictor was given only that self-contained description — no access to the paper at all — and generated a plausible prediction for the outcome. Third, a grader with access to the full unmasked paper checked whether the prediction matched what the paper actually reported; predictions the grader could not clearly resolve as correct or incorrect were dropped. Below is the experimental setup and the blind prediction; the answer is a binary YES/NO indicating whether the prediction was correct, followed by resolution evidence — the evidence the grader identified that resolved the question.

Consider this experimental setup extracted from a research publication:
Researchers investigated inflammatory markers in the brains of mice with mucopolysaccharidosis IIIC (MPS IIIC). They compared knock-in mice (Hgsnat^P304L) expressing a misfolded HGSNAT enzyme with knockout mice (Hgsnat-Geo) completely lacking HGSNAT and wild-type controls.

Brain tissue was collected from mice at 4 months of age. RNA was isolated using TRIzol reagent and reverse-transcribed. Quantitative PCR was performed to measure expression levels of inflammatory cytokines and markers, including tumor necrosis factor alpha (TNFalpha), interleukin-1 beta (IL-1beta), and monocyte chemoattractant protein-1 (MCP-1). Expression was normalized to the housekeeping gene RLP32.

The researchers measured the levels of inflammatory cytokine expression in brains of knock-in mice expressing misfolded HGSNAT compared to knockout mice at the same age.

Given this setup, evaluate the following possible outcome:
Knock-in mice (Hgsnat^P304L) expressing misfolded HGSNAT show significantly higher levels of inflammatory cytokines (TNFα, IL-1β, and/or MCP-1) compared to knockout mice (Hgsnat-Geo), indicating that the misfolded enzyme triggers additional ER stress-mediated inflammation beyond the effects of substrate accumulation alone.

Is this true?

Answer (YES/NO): YES